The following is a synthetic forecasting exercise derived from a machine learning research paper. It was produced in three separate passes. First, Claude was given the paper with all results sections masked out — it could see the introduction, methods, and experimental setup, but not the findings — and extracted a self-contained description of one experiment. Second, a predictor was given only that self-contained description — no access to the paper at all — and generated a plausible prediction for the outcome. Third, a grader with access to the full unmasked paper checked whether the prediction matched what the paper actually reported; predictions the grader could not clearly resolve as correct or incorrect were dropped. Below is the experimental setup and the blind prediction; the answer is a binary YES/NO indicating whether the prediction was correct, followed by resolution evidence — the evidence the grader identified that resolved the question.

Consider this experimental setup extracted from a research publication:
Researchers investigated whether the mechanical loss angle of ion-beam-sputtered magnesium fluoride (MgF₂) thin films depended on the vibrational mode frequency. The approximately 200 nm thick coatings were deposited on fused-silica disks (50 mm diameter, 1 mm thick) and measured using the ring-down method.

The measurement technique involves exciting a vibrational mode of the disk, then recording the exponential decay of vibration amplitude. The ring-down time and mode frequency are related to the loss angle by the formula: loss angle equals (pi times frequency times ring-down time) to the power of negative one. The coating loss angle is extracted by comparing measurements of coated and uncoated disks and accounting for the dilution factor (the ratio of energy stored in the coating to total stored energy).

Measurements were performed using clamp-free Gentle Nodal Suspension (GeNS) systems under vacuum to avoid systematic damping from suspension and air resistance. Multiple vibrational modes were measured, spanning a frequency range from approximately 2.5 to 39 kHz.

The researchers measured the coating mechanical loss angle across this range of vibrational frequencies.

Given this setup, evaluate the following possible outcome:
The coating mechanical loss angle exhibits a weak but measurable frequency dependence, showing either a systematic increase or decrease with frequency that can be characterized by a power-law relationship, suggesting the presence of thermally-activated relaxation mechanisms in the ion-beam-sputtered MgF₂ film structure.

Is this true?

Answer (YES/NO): YES